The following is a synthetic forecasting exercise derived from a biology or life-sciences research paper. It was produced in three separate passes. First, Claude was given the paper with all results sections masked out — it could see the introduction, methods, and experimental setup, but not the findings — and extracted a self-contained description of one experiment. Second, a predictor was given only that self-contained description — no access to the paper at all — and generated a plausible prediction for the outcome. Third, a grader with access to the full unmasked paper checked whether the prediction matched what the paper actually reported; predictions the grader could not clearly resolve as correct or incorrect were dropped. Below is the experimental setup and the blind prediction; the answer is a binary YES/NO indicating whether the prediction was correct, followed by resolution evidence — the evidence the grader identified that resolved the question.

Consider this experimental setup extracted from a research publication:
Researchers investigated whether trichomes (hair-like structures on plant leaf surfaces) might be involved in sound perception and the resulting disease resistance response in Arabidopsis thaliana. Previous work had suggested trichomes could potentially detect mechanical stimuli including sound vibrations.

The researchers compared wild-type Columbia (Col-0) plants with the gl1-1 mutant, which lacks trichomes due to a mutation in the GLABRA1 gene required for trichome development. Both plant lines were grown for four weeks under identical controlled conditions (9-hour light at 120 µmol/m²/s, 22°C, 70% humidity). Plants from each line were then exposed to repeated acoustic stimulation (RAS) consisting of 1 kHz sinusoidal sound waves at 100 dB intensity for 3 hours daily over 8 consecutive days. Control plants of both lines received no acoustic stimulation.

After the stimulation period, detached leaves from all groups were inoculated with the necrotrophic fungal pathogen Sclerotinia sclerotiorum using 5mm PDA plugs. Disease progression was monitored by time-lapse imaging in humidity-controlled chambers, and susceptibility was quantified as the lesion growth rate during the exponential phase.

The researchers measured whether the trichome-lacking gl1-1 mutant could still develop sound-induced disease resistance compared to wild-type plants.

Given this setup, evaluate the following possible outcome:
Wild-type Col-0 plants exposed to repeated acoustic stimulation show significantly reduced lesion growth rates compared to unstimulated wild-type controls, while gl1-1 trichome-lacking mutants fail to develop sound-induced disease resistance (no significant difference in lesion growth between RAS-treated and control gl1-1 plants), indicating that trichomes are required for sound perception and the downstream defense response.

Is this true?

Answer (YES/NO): NO